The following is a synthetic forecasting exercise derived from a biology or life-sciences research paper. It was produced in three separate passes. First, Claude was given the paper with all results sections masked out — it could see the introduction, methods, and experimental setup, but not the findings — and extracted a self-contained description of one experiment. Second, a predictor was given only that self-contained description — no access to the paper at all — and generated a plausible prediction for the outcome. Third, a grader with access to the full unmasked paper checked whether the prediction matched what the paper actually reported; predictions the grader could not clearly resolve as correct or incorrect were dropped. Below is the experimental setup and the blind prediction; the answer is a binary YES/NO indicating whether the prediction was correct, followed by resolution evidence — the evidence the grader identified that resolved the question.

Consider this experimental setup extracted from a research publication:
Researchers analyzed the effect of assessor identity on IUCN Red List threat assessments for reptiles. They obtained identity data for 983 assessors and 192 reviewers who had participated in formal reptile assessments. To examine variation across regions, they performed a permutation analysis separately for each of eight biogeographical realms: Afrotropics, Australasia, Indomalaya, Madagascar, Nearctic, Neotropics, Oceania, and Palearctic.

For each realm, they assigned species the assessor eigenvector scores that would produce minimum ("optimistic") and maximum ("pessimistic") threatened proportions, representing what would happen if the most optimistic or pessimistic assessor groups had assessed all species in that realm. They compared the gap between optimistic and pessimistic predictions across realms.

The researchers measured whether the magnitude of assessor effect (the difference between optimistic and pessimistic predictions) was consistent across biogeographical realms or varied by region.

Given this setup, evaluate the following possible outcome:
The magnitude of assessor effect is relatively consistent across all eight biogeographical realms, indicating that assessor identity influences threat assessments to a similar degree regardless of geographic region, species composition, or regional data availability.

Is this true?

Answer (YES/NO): NO